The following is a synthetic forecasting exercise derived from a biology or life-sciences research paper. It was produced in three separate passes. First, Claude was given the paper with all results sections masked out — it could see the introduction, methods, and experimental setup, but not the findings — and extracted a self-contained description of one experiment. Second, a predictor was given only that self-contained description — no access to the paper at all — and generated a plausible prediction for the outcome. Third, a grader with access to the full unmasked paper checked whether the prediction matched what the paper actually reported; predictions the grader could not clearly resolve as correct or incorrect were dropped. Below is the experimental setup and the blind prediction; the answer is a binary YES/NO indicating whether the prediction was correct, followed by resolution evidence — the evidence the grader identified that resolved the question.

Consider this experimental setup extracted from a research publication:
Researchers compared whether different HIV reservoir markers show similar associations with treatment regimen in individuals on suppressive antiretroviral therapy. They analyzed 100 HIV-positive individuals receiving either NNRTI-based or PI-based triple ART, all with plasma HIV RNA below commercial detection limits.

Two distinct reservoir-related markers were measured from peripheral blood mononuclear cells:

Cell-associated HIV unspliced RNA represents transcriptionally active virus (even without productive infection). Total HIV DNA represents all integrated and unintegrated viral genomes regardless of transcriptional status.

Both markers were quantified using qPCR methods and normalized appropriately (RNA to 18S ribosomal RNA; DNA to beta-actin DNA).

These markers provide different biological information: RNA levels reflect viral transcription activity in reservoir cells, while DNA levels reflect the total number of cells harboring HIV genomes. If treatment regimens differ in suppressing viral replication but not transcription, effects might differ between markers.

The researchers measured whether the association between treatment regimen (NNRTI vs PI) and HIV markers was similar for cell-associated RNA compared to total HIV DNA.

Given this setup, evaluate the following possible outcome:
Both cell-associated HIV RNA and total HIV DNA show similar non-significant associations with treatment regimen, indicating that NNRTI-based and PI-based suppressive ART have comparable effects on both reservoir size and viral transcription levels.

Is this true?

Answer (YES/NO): NO